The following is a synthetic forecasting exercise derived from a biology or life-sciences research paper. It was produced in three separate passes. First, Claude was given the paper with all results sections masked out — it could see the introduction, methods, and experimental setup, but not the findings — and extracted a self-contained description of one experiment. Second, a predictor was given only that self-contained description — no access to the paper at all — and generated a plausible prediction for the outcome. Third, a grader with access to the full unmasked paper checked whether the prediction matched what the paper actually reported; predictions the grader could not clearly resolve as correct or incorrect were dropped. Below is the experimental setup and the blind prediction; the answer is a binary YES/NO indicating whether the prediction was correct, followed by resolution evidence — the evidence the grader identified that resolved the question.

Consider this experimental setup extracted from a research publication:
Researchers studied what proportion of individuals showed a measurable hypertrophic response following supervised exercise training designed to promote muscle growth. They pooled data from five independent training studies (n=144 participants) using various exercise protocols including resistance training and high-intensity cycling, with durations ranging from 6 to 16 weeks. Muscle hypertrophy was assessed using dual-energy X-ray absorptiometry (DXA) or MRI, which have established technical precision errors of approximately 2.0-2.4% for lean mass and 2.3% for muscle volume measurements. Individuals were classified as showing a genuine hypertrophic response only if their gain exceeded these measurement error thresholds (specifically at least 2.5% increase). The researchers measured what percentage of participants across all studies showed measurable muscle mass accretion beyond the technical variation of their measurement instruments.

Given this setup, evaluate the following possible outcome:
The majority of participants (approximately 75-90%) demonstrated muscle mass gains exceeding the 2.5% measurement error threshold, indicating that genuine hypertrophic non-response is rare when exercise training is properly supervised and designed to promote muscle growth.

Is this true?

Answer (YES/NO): NO